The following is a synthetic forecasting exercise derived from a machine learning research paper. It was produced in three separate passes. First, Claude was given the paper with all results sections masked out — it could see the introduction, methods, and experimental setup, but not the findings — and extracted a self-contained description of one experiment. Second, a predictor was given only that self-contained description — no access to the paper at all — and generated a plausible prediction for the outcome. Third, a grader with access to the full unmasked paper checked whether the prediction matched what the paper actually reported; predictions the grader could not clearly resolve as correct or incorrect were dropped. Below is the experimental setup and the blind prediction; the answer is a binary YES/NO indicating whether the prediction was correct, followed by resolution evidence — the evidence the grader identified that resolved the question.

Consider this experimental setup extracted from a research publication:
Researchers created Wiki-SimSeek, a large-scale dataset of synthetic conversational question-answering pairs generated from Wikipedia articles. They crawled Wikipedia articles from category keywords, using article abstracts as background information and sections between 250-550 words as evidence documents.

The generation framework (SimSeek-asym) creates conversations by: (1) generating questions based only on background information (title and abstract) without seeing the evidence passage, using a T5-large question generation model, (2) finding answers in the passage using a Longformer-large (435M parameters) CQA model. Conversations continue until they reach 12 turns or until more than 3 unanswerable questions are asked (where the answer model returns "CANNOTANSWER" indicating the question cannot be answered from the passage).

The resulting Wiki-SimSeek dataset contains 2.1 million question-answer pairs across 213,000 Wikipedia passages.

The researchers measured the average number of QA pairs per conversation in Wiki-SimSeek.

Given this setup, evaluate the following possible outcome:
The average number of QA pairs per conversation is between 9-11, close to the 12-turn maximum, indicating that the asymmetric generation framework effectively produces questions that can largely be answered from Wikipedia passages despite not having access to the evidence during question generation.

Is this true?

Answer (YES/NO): YES